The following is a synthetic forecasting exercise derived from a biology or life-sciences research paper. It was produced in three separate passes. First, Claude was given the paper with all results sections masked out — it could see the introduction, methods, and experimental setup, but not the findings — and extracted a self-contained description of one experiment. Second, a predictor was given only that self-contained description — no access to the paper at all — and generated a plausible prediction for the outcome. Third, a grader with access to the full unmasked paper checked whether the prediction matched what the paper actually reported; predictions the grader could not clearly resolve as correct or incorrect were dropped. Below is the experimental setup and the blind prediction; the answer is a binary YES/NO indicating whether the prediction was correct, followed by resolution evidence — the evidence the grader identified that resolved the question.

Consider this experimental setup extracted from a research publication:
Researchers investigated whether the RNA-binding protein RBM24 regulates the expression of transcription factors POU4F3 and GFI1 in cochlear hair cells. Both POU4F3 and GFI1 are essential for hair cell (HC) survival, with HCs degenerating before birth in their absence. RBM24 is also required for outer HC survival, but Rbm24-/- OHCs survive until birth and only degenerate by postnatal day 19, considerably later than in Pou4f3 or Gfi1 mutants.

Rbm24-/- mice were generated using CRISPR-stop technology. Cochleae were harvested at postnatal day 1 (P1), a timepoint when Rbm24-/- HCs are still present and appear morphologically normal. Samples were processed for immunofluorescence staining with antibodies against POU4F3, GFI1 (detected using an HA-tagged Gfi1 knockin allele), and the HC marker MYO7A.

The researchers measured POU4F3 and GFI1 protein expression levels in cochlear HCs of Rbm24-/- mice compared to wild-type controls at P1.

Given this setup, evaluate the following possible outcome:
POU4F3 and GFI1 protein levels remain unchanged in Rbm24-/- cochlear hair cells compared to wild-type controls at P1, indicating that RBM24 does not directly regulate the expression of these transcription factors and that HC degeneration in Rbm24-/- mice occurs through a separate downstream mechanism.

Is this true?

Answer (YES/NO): YES